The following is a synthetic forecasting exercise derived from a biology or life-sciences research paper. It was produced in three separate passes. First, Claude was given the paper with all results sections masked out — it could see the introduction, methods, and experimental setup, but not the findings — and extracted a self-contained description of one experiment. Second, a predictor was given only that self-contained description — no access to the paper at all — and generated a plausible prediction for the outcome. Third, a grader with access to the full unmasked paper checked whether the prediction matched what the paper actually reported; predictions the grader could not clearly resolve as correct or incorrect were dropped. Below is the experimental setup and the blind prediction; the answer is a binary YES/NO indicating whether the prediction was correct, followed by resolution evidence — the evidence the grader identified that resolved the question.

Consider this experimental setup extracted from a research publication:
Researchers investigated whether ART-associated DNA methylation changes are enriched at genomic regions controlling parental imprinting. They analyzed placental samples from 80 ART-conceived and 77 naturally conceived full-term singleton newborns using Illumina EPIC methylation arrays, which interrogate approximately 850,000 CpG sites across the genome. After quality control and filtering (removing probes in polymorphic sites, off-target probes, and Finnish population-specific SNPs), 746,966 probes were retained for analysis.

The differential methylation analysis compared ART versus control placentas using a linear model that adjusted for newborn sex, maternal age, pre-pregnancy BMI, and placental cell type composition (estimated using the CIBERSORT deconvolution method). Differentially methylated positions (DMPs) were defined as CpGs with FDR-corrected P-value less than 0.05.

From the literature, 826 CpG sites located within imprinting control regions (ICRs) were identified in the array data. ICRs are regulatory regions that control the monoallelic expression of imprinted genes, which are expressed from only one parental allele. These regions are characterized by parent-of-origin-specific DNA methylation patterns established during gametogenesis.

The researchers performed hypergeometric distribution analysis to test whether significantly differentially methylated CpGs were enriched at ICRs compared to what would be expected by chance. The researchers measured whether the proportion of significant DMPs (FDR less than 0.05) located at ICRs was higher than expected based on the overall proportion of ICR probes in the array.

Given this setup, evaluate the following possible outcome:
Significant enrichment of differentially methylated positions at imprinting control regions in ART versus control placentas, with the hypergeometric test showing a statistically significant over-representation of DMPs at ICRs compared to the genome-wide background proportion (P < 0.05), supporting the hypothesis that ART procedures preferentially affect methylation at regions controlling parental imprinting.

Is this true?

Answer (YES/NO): YES